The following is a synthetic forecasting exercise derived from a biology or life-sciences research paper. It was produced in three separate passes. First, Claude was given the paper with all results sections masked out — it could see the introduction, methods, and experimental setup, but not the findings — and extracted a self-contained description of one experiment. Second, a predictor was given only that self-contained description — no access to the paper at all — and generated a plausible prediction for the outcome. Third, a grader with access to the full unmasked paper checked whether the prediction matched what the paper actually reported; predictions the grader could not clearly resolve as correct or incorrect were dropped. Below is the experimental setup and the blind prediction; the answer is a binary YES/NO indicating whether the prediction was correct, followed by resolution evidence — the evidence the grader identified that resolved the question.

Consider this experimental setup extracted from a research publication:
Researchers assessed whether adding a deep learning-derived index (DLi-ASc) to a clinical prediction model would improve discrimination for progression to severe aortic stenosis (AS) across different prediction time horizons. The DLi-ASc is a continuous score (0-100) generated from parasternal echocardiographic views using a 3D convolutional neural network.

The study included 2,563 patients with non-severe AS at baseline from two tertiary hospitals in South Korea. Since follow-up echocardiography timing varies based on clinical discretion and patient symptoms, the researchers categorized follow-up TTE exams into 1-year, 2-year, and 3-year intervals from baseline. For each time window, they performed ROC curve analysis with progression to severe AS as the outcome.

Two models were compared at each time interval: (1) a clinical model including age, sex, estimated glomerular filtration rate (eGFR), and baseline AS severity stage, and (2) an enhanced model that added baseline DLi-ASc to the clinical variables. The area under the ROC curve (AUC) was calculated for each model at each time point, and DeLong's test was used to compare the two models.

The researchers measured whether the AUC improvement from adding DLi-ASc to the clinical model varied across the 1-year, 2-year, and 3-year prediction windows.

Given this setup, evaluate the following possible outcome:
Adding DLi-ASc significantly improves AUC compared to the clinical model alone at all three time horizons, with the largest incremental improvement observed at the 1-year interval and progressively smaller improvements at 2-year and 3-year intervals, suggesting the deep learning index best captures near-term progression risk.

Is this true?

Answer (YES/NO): NO